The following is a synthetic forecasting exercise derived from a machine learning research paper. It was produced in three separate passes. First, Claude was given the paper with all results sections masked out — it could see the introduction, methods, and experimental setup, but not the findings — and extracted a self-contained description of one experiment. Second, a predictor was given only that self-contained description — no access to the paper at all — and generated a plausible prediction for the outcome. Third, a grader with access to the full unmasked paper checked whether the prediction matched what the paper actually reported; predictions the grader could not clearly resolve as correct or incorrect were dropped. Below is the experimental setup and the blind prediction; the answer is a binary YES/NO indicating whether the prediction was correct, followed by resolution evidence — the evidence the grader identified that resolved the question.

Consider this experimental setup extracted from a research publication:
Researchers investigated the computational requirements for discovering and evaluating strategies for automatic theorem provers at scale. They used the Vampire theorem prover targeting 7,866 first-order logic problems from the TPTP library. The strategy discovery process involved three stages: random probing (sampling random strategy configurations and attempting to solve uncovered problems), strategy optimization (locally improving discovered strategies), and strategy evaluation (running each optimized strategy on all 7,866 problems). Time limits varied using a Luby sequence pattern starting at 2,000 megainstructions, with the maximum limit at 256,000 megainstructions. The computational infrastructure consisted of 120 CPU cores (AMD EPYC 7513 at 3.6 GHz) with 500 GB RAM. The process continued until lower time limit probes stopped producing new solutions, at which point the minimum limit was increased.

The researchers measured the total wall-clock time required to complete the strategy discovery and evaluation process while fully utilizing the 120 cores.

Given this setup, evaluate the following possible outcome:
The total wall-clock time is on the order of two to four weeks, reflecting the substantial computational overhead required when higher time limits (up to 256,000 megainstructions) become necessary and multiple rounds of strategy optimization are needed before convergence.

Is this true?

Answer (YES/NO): YES